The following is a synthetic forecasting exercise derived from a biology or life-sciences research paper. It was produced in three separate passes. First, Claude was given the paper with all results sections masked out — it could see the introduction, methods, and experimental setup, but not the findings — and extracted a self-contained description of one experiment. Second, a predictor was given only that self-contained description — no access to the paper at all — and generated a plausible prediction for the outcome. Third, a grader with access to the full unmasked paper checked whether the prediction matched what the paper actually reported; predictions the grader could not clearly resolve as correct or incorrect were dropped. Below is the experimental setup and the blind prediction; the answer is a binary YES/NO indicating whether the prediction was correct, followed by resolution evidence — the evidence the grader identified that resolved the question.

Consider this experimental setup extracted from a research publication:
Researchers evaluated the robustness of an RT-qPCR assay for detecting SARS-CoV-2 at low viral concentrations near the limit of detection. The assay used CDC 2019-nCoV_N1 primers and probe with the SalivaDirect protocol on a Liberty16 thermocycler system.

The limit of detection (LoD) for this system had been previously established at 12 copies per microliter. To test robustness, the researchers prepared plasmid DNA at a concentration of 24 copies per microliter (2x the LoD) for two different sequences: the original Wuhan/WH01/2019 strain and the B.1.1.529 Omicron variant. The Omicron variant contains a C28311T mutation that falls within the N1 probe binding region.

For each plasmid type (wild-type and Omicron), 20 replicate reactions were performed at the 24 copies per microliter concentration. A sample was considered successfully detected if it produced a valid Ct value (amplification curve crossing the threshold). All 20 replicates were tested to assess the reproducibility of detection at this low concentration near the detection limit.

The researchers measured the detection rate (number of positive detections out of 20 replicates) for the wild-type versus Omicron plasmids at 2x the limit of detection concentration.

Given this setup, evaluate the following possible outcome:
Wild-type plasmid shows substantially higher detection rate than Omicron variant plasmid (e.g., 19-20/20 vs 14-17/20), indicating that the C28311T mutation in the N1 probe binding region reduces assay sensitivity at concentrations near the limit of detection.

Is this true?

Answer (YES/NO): NO